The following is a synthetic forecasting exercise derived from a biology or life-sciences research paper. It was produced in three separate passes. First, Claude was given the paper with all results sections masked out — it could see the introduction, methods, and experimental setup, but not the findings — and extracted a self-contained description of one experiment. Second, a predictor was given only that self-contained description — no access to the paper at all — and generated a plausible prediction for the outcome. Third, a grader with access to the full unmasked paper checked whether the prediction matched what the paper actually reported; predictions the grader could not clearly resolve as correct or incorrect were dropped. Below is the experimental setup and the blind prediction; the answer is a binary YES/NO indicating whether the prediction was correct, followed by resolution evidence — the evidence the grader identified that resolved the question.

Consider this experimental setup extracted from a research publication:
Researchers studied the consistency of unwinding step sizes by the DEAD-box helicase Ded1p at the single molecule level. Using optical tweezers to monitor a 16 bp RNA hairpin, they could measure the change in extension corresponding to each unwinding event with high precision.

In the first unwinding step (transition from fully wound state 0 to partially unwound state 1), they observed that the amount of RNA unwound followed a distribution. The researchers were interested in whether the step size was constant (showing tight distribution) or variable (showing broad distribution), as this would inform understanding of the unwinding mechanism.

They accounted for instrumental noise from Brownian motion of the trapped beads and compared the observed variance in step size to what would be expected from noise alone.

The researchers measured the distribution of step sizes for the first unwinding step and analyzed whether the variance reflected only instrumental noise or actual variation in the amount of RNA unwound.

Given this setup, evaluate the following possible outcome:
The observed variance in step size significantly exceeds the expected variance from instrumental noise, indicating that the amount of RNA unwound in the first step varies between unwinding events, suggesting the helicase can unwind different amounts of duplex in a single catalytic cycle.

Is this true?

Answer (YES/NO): YES